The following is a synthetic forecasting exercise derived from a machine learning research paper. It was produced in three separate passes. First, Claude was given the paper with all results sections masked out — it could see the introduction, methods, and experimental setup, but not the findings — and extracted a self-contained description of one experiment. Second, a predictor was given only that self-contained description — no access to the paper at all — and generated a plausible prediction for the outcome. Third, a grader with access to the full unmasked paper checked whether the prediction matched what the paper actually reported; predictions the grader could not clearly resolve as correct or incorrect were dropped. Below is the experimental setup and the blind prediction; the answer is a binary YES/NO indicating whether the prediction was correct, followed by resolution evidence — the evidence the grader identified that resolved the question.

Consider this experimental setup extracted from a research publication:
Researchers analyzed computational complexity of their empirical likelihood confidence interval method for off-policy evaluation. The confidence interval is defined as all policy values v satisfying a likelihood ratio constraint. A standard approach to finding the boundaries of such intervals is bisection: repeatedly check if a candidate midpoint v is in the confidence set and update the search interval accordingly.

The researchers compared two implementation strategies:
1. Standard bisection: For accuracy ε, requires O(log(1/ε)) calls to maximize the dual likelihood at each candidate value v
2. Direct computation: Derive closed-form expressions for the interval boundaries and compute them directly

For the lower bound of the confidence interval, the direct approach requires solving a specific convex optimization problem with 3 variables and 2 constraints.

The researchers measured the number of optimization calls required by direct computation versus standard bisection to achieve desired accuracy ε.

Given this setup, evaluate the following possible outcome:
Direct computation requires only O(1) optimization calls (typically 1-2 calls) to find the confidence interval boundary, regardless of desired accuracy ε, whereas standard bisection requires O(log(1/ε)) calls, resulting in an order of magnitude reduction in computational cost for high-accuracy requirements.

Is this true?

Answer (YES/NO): YES